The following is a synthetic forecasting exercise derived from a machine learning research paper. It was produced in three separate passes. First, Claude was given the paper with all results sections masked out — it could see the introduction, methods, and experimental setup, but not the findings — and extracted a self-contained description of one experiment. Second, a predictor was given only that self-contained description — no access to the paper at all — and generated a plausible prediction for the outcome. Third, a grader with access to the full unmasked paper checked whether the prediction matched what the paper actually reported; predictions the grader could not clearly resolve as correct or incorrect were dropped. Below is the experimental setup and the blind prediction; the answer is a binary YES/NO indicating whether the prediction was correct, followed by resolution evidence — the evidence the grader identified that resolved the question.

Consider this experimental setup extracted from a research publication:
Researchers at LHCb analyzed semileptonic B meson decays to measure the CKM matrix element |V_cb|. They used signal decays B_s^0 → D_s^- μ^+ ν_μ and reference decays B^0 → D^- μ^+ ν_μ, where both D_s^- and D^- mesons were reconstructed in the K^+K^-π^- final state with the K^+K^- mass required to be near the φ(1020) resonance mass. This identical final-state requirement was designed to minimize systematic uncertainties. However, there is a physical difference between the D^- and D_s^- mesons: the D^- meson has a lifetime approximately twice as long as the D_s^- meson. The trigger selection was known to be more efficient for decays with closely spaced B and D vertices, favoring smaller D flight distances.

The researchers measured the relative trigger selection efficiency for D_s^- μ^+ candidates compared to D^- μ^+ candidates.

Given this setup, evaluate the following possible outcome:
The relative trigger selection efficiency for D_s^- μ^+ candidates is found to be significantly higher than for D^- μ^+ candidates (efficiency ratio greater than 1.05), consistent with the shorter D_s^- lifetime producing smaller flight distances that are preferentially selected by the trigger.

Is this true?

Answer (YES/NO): YES